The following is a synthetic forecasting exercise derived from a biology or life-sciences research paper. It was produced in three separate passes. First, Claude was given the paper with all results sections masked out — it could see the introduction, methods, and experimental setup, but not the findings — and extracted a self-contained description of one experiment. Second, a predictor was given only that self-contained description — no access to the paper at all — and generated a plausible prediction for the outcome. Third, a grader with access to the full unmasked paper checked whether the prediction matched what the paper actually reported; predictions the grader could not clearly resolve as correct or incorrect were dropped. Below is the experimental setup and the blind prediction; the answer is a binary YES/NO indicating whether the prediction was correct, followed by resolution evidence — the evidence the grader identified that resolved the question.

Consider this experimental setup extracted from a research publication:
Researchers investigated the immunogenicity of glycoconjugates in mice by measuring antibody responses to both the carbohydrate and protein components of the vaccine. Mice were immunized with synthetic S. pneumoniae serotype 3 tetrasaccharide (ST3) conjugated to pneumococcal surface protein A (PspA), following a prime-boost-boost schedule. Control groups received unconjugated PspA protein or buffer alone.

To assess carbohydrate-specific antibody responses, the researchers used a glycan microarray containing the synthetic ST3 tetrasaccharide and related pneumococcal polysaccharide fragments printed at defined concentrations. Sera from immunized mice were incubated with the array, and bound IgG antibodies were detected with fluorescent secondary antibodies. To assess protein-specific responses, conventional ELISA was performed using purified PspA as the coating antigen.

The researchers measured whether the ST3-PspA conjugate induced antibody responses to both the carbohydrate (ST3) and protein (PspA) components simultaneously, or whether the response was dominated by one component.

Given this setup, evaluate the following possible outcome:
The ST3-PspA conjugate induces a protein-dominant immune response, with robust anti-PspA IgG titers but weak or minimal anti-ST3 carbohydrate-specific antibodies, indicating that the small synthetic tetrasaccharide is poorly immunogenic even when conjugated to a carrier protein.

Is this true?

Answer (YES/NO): NO